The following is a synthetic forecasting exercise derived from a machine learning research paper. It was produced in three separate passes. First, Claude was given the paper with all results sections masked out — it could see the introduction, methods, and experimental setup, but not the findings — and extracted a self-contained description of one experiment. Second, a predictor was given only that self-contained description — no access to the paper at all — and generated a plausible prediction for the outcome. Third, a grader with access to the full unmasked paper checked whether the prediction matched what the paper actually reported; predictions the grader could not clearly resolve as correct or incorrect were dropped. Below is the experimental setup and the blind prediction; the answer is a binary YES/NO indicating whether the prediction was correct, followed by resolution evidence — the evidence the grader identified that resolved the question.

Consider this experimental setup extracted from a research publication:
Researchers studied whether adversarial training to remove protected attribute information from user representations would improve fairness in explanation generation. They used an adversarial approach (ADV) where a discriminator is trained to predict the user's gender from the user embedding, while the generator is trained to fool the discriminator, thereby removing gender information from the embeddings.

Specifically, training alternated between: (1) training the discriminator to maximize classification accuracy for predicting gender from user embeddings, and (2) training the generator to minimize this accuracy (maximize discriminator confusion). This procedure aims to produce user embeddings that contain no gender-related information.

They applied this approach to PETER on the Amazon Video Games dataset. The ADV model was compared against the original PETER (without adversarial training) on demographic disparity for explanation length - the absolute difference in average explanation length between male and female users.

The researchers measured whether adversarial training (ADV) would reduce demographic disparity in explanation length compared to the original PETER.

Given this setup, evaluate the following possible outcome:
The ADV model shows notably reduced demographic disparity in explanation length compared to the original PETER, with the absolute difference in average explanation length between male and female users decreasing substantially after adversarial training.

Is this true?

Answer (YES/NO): YES